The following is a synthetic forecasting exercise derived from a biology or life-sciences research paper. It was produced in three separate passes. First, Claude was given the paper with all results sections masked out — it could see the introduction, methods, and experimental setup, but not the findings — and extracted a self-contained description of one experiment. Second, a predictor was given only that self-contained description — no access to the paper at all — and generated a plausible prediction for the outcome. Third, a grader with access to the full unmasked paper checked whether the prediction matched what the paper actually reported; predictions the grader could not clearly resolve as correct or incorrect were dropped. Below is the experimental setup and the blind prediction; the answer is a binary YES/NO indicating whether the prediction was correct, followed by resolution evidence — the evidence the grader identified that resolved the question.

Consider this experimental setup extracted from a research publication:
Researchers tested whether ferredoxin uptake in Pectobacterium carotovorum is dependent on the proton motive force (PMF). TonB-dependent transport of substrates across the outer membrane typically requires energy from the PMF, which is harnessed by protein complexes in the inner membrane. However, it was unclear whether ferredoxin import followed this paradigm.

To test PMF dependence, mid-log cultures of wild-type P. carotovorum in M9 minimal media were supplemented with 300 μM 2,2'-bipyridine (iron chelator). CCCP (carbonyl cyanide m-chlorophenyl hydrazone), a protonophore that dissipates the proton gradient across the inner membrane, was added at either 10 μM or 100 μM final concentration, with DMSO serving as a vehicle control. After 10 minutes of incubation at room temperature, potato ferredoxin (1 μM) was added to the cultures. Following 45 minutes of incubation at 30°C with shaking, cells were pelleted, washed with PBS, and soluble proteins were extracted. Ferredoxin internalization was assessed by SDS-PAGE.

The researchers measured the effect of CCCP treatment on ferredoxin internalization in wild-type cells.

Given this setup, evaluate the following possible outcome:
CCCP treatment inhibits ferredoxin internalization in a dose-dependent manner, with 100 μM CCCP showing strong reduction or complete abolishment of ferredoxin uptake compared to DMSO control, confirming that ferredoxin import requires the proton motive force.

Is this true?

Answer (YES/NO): YES